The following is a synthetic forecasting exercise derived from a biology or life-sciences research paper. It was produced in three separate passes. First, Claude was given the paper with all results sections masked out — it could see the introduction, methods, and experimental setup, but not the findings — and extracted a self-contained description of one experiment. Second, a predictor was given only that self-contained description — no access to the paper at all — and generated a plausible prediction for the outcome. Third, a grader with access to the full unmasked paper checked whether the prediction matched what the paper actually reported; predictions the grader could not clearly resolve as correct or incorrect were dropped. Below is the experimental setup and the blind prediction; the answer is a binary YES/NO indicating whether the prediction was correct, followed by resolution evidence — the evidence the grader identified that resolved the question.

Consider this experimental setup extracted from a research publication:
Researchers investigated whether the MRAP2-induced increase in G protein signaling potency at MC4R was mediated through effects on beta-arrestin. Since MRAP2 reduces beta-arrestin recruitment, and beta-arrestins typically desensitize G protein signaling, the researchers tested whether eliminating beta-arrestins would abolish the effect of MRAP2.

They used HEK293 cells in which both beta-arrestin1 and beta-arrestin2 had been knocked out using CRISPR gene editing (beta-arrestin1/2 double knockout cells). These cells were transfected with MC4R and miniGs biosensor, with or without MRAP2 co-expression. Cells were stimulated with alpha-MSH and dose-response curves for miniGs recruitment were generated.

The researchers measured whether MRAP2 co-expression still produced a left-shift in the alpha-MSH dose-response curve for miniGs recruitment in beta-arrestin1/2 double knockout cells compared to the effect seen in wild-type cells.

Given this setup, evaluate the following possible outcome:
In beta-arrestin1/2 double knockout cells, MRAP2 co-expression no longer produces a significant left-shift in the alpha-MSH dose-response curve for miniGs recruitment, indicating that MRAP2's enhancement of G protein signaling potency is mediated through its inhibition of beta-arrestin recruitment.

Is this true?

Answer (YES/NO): NO